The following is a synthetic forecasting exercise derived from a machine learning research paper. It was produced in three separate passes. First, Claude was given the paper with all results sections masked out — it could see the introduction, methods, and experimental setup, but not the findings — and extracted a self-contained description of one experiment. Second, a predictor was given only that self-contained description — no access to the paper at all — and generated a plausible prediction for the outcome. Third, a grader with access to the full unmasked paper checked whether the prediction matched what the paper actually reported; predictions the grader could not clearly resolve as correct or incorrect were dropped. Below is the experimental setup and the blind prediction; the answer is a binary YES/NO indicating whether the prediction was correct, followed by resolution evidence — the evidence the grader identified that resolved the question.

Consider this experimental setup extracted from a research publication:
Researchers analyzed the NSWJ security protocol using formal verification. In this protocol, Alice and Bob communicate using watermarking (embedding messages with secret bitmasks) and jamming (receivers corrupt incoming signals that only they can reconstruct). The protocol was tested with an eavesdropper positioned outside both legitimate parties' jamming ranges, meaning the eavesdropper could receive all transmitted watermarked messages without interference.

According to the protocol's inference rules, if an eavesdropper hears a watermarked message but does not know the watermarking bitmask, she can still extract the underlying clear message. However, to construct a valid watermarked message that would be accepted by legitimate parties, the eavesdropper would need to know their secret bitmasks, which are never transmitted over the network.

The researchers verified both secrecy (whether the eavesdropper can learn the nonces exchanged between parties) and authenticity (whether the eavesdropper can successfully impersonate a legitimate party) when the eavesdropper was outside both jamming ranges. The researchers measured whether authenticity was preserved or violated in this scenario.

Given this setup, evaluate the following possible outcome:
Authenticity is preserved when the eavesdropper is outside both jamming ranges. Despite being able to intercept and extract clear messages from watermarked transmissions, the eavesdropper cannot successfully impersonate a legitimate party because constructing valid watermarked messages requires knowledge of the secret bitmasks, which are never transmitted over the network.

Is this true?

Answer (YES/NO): YES